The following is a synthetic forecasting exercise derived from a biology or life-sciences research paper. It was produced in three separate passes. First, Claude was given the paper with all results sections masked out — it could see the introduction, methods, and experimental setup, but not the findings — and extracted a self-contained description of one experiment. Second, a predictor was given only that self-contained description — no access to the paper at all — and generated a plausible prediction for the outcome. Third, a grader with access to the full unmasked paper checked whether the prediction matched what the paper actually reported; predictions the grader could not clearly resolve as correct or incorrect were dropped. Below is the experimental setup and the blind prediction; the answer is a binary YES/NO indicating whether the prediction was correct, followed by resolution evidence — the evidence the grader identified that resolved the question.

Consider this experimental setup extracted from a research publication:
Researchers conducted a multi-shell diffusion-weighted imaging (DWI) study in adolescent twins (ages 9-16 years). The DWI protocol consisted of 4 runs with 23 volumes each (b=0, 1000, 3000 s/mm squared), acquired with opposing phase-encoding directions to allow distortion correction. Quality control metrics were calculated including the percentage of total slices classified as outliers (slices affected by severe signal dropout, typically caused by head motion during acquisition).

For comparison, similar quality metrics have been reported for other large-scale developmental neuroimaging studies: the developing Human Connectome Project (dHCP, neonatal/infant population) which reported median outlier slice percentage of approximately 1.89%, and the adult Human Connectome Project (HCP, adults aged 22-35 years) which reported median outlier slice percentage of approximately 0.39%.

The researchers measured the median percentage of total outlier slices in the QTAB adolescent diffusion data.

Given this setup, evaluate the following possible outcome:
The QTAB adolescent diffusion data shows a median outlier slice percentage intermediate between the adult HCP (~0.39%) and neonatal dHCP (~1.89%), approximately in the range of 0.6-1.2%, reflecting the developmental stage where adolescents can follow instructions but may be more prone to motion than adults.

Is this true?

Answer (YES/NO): YES